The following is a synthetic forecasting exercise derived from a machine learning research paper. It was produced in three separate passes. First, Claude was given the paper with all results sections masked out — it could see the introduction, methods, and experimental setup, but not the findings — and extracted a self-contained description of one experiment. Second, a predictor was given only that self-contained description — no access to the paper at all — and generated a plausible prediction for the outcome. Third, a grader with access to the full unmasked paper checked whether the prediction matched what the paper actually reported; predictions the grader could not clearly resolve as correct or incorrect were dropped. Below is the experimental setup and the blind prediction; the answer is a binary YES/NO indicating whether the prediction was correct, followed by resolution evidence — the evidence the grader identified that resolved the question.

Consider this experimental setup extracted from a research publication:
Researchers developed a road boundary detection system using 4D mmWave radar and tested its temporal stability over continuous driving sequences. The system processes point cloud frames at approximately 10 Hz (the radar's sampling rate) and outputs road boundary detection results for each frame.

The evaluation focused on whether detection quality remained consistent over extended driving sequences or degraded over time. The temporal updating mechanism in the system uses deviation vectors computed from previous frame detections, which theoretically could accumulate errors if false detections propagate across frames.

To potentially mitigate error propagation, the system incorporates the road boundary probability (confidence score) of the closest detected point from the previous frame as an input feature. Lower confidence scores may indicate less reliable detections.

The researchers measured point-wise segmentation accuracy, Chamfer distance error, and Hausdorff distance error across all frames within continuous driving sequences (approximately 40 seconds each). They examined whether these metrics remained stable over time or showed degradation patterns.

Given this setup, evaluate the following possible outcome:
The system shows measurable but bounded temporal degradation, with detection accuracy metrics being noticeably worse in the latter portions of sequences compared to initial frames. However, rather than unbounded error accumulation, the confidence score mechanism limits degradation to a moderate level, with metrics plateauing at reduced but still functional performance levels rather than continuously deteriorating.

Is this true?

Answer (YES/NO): NO